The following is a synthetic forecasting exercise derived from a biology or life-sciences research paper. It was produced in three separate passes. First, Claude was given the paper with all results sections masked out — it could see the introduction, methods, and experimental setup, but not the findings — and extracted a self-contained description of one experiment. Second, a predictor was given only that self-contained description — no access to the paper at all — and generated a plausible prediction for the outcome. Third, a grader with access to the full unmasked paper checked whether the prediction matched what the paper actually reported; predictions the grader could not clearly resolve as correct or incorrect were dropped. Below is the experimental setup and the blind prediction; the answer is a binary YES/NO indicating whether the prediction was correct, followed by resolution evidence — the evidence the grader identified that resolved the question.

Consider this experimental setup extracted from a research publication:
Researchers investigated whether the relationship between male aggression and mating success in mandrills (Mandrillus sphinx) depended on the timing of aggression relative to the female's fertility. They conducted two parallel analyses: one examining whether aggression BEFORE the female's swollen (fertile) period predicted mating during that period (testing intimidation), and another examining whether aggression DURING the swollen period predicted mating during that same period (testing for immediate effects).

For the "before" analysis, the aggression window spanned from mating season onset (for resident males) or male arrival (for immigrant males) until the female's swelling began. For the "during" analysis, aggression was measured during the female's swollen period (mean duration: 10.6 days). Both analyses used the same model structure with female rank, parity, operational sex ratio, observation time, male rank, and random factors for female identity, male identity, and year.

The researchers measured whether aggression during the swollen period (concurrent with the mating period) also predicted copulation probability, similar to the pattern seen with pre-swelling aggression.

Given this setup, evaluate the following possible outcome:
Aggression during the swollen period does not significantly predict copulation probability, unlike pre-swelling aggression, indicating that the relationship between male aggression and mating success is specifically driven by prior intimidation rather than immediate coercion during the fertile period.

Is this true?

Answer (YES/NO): YES